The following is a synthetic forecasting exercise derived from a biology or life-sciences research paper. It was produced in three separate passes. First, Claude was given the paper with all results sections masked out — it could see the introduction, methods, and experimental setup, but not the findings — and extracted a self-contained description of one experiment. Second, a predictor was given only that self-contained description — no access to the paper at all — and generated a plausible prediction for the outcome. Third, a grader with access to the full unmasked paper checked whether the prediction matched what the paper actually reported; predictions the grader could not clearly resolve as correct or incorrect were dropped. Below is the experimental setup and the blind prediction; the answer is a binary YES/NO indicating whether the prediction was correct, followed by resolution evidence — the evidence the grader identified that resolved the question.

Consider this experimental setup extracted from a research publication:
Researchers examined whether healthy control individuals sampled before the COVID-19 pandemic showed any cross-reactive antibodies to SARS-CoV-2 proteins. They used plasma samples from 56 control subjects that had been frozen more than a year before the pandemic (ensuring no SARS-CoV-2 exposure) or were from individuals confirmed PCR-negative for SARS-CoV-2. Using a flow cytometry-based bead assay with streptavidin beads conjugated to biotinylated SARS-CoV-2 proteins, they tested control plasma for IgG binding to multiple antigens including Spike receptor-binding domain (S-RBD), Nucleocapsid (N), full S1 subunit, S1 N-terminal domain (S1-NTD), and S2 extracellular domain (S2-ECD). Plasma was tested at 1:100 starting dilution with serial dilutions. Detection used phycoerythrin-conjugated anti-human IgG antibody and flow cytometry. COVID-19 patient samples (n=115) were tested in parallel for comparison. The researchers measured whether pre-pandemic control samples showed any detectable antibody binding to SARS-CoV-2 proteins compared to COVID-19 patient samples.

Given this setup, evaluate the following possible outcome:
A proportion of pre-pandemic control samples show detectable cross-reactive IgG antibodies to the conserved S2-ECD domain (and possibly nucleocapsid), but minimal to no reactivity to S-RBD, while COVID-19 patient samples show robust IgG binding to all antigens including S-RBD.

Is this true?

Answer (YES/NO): NO